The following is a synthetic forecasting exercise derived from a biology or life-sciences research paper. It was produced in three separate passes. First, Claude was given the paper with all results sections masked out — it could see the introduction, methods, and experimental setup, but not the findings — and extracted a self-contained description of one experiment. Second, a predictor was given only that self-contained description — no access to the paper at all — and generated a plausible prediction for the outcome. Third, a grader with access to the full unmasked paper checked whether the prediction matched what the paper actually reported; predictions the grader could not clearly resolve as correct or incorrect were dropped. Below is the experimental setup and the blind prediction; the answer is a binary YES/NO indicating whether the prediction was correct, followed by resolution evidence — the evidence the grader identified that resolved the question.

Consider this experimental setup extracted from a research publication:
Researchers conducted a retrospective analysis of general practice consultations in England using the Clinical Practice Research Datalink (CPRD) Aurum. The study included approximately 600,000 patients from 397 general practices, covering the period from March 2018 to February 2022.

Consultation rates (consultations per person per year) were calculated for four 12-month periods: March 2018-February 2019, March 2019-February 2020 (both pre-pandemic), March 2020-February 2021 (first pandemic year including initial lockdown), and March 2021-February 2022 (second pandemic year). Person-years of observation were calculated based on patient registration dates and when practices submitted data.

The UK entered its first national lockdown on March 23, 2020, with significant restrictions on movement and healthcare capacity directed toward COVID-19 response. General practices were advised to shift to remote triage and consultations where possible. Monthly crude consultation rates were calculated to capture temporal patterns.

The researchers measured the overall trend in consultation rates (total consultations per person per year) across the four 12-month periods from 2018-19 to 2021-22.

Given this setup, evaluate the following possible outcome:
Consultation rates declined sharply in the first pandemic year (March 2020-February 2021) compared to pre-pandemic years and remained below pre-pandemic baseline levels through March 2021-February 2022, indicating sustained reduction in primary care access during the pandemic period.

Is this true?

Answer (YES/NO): NO